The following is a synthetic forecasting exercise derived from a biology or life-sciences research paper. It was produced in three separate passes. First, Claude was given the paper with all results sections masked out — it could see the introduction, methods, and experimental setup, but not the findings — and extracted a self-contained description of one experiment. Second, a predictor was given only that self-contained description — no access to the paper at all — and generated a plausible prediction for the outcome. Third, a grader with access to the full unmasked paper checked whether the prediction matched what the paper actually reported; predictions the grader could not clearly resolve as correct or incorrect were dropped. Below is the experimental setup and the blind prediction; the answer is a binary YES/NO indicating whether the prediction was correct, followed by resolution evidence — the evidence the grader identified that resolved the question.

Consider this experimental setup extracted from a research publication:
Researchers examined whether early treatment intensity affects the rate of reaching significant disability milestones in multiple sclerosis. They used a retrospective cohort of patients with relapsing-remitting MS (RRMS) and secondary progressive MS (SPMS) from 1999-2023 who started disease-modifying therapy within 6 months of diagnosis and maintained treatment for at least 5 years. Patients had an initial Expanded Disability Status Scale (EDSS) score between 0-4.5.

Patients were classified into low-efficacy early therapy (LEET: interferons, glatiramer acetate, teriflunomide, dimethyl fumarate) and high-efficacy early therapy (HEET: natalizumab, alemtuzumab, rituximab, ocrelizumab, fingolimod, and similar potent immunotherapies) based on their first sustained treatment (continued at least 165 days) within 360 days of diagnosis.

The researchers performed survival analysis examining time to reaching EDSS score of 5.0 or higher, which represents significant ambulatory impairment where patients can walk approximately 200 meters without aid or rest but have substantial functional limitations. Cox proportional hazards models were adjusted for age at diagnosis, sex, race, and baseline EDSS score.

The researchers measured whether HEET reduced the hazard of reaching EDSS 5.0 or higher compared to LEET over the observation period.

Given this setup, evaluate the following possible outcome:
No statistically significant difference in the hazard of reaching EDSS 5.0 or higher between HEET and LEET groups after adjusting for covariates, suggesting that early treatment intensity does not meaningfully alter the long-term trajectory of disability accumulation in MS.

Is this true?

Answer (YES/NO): YES